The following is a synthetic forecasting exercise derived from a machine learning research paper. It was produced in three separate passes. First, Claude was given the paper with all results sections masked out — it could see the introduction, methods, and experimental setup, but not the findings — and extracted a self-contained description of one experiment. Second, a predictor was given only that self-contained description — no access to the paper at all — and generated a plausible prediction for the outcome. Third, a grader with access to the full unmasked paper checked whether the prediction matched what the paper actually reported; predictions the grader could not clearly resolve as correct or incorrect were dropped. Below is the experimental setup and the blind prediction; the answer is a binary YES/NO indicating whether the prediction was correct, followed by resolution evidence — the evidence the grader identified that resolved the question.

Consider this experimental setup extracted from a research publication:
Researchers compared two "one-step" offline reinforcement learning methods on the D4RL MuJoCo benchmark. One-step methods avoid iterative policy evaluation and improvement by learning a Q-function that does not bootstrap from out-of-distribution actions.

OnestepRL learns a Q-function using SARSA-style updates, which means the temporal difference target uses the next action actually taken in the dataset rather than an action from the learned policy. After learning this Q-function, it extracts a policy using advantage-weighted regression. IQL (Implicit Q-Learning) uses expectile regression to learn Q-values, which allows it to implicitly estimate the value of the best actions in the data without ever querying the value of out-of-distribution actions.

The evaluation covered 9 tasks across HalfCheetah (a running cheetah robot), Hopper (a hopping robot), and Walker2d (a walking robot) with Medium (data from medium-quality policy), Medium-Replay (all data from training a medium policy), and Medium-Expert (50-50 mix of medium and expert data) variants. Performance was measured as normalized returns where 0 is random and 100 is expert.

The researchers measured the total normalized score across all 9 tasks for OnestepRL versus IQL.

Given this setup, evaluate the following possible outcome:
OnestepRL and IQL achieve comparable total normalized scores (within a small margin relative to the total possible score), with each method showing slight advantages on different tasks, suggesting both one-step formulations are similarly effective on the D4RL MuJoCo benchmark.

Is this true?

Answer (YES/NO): NO